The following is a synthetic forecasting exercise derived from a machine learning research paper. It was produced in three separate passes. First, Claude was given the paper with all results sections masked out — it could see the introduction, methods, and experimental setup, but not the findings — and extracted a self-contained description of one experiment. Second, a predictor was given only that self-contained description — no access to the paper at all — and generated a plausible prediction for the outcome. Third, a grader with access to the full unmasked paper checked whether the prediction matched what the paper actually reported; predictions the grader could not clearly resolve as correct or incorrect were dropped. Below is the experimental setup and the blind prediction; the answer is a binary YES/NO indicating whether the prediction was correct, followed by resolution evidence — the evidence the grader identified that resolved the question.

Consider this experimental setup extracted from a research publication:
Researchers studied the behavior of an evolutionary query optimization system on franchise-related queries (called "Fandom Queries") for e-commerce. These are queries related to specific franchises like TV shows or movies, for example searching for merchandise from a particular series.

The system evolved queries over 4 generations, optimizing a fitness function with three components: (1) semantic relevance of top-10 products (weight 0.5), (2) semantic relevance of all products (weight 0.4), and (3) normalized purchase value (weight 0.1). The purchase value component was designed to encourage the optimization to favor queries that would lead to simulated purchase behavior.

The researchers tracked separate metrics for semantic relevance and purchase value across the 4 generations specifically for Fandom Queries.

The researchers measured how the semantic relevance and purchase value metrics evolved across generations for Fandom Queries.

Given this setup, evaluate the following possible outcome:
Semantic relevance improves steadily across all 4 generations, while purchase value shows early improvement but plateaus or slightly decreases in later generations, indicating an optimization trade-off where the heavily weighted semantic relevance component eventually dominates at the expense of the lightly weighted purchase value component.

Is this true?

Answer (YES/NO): NO